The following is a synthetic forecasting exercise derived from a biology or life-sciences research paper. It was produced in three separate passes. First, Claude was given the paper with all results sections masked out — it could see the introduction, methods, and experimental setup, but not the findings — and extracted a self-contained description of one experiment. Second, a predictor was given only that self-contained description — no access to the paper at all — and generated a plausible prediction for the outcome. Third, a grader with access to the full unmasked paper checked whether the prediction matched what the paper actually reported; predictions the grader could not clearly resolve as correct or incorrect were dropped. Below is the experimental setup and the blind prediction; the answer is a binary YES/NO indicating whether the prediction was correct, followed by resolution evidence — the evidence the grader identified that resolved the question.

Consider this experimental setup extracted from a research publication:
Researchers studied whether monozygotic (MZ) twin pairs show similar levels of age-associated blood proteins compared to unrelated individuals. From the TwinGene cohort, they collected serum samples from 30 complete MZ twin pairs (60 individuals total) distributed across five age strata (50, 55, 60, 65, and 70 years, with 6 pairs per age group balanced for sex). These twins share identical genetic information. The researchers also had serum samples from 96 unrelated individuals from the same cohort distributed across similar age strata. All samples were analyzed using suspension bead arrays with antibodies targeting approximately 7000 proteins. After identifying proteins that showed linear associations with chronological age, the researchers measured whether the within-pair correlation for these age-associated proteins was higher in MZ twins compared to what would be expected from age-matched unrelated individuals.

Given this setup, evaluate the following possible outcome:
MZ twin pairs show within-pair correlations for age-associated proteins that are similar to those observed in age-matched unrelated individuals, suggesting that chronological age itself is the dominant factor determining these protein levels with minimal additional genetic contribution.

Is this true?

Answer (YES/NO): YES